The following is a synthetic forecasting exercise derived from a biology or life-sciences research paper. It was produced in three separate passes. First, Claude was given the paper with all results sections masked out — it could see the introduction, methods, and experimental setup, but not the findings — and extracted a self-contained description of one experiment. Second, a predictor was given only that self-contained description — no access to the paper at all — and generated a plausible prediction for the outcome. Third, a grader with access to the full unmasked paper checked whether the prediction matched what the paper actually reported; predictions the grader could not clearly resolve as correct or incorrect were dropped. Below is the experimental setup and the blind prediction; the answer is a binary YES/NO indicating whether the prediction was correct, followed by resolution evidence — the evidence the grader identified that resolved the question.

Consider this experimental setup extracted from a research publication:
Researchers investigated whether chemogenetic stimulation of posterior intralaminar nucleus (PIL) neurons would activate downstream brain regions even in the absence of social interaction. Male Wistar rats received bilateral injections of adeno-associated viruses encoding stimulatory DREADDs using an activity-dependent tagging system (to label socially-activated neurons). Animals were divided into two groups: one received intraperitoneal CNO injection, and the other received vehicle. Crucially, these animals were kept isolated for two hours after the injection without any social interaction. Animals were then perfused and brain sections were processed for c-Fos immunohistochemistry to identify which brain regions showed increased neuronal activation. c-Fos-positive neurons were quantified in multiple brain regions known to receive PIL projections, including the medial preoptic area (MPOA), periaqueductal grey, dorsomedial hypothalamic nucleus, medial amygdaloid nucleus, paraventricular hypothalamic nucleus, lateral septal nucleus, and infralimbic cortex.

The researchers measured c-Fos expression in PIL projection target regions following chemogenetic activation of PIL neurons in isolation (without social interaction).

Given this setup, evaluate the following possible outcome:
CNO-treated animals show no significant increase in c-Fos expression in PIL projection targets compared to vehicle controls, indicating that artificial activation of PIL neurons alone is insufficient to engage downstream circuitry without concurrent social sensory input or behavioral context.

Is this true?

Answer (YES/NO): NO